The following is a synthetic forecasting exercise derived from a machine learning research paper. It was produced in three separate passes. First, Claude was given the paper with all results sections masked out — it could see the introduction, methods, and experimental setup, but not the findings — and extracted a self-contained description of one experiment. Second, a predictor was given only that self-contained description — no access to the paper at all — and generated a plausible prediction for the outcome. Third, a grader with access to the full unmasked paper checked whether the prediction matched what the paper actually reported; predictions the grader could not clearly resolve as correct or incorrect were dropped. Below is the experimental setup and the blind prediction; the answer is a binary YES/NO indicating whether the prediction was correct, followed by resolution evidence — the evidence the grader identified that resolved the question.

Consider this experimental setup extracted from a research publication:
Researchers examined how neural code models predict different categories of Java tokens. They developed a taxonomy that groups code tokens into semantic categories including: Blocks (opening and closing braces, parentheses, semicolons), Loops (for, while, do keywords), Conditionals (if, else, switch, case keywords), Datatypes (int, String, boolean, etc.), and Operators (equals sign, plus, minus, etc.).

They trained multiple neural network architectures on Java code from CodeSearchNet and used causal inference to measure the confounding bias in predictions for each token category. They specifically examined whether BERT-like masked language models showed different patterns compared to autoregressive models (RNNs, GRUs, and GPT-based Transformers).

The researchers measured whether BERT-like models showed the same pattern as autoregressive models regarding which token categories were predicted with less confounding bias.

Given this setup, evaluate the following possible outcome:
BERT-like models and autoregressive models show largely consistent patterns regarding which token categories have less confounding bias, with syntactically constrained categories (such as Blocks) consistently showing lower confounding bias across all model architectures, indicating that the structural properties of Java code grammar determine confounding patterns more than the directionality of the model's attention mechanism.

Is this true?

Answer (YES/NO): NO